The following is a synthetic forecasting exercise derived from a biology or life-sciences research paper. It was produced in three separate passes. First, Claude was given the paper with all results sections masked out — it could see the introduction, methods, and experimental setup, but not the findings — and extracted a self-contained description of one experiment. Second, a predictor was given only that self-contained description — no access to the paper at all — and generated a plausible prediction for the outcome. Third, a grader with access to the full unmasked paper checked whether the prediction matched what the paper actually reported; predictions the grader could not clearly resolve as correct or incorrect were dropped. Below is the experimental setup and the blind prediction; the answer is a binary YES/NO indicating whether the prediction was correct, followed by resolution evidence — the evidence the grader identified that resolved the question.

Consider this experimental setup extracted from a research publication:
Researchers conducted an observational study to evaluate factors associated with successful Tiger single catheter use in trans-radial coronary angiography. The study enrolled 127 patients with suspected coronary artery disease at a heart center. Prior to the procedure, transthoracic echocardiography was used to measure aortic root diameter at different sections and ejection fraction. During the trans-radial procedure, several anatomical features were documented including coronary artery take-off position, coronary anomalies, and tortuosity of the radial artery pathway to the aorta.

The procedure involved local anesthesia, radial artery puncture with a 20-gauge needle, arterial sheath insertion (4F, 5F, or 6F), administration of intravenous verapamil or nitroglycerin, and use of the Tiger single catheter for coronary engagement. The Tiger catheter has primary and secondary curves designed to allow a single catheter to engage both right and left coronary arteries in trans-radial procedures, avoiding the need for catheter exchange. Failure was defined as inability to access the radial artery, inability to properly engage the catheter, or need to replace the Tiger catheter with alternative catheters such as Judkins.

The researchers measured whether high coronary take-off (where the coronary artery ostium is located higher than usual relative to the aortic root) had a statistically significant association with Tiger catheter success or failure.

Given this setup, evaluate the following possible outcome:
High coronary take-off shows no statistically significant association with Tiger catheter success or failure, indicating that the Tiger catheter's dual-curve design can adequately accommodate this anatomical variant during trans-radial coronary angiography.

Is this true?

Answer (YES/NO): NO